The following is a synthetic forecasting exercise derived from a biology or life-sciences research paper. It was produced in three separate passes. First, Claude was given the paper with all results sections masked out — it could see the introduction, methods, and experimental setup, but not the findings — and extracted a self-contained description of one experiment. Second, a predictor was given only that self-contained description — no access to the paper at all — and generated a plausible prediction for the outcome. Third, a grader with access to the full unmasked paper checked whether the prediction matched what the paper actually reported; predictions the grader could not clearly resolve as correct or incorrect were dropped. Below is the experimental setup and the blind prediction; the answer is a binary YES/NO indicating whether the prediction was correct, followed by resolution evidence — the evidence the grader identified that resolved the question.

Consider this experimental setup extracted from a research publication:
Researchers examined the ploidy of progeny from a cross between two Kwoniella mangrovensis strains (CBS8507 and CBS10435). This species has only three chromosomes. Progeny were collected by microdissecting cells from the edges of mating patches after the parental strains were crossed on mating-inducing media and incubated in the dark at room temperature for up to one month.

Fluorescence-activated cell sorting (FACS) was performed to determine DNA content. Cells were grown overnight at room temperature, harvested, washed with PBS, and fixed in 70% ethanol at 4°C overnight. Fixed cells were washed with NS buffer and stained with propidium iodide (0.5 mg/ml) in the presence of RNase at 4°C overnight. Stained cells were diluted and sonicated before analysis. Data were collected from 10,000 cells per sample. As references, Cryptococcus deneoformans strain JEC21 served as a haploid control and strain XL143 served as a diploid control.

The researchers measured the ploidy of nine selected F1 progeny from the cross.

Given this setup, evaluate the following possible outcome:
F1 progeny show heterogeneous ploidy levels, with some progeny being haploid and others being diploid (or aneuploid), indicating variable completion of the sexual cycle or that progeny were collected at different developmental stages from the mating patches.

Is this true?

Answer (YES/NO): NO